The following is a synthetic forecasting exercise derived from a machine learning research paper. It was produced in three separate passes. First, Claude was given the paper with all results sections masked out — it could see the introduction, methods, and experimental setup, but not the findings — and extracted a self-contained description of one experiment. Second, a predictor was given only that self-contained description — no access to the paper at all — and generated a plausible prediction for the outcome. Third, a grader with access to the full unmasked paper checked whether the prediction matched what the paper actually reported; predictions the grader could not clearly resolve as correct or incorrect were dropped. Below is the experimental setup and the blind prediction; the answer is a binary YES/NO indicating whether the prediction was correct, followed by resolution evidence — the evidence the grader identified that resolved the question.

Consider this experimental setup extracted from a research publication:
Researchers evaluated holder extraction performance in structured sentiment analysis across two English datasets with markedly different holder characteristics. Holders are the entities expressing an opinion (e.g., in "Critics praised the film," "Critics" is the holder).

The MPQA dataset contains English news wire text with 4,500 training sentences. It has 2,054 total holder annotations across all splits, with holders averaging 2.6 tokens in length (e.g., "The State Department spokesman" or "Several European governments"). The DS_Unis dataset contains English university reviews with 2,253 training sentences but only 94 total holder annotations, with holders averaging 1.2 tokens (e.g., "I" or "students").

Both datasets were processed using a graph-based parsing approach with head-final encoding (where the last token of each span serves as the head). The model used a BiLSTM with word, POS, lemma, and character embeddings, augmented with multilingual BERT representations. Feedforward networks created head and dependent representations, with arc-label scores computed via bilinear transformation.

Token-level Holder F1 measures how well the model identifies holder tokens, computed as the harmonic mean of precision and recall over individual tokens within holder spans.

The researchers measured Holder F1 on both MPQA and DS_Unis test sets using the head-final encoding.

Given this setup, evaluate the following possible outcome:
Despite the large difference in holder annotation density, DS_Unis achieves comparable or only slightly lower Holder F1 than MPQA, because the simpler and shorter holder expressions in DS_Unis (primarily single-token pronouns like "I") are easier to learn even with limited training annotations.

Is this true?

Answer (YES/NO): NO